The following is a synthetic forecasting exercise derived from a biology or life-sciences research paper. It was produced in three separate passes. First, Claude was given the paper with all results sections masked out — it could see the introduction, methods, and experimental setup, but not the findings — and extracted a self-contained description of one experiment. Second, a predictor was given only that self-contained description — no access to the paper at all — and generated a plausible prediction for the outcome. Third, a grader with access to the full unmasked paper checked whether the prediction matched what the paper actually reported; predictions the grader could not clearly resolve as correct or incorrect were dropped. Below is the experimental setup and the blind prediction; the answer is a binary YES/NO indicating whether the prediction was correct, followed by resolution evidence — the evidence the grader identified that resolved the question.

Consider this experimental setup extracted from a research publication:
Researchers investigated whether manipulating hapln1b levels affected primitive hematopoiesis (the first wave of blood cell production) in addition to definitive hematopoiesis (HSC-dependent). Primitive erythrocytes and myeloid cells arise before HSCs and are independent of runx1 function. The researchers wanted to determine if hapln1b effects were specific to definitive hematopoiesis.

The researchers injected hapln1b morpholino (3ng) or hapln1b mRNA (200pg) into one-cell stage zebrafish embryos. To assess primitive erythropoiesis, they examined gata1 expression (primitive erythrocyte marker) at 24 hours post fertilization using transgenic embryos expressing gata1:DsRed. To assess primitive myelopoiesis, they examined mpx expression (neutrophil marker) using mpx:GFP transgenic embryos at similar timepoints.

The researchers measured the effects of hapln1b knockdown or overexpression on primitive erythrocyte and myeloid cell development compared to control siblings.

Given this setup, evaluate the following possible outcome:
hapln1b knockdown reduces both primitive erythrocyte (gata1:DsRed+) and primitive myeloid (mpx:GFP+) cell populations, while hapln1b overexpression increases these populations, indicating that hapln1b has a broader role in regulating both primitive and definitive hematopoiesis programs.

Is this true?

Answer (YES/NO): NO